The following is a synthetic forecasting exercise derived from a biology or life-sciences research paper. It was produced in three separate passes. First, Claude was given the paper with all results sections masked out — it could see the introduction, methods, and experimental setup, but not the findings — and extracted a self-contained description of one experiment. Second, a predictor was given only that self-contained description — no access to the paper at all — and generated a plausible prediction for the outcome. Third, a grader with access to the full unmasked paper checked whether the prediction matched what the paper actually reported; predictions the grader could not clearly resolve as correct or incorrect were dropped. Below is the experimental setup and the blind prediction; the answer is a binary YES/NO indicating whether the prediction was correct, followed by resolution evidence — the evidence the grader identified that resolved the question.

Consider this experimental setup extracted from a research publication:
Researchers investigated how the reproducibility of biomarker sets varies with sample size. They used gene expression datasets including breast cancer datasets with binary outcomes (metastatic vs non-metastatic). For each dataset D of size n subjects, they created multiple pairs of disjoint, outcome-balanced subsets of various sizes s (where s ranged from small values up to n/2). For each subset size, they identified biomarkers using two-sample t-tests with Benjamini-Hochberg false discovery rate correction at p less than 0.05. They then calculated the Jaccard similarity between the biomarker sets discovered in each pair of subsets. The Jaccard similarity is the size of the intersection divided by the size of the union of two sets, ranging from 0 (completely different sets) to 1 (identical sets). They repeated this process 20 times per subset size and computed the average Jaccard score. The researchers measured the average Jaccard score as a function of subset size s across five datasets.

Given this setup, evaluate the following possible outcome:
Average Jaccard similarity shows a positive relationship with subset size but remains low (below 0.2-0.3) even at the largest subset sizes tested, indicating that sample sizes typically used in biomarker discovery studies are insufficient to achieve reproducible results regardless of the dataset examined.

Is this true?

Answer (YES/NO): NO